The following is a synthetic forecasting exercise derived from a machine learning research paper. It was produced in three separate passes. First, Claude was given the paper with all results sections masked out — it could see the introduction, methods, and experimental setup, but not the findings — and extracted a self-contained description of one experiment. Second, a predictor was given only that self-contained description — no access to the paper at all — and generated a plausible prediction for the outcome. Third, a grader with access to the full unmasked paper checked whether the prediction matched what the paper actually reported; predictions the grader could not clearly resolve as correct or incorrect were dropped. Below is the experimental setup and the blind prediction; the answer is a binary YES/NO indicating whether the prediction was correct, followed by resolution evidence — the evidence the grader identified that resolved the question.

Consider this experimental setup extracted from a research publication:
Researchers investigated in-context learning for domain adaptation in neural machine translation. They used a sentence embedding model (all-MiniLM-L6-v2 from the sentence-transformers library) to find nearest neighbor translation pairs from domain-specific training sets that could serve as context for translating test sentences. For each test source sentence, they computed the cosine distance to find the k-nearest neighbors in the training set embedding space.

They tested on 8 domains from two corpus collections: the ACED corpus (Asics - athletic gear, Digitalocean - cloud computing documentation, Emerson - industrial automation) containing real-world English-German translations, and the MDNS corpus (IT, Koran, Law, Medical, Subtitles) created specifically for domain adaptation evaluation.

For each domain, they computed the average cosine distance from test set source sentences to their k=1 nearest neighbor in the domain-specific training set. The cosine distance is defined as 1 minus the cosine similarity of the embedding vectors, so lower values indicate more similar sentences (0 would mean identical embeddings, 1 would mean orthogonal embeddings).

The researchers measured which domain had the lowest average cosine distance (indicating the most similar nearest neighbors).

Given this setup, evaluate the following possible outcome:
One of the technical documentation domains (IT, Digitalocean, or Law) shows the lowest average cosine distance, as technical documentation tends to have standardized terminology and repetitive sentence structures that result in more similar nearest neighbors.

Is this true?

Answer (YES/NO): NO